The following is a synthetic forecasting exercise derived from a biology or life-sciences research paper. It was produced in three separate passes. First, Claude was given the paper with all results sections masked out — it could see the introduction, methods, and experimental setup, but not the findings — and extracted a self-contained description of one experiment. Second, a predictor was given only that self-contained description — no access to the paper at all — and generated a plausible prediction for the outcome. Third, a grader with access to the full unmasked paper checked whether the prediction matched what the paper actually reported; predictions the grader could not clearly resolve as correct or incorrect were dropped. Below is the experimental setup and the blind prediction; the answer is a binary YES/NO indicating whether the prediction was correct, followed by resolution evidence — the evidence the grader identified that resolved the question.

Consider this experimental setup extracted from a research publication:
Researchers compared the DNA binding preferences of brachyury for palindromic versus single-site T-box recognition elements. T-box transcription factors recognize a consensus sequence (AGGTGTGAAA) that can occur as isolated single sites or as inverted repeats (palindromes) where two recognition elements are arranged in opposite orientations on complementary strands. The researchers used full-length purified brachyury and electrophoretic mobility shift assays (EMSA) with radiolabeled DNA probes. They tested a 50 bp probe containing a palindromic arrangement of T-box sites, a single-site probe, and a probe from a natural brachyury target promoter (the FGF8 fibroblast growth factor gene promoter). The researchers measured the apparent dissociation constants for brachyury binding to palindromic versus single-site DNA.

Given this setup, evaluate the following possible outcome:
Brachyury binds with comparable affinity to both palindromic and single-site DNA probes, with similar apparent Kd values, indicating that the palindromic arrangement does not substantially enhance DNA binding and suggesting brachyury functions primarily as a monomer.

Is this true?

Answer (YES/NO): NO